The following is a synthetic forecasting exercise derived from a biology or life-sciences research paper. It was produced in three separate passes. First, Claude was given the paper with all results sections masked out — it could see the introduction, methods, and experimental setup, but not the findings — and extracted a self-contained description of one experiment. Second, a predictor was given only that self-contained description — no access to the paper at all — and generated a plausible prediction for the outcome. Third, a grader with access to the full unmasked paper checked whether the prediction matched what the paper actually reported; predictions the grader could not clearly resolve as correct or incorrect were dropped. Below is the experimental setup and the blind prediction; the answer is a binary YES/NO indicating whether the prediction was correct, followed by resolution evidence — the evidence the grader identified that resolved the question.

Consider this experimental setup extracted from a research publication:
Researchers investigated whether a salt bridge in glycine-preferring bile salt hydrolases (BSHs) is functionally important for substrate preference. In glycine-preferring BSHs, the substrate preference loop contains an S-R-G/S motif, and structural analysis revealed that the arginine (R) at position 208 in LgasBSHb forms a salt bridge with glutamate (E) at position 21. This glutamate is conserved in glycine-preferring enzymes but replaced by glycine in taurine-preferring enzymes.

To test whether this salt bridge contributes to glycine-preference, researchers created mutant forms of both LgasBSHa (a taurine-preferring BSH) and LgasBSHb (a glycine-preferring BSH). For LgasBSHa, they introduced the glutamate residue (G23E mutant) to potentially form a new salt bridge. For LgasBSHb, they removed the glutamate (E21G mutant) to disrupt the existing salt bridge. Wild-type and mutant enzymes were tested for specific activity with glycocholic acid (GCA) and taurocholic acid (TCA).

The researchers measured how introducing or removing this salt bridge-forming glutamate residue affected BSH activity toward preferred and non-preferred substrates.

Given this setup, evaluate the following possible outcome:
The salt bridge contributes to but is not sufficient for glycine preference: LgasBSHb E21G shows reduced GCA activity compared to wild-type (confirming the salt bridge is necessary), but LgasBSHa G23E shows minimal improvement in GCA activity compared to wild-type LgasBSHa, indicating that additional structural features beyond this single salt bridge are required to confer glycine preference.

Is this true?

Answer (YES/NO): YES